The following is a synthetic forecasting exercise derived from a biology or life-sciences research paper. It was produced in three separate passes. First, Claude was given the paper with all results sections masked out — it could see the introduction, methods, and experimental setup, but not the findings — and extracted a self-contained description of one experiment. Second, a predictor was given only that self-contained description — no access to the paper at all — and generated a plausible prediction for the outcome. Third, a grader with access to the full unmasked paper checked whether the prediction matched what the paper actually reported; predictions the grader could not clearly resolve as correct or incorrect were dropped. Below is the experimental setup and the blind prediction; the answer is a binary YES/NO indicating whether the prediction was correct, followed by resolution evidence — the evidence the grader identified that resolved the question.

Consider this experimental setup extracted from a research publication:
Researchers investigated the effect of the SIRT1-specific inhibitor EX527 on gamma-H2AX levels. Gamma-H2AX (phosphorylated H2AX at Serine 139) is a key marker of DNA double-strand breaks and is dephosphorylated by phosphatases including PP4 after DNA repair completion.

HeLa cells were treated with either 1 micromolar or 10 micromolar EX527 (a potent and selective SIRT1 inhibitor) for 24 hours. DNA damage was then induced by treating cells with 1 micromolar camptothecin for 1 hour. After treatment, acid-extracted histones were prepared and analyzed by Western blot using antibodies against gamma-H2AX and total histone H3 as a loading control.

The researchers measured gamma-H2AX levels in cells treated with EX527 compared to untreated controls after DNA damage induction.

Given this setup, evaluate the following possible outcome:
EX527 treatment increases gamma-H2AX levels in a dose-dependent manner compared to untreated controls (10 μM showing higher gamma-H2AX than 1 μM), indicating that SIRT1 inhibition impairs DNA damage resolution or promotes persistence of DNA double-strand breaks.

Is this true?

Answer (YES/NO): NO